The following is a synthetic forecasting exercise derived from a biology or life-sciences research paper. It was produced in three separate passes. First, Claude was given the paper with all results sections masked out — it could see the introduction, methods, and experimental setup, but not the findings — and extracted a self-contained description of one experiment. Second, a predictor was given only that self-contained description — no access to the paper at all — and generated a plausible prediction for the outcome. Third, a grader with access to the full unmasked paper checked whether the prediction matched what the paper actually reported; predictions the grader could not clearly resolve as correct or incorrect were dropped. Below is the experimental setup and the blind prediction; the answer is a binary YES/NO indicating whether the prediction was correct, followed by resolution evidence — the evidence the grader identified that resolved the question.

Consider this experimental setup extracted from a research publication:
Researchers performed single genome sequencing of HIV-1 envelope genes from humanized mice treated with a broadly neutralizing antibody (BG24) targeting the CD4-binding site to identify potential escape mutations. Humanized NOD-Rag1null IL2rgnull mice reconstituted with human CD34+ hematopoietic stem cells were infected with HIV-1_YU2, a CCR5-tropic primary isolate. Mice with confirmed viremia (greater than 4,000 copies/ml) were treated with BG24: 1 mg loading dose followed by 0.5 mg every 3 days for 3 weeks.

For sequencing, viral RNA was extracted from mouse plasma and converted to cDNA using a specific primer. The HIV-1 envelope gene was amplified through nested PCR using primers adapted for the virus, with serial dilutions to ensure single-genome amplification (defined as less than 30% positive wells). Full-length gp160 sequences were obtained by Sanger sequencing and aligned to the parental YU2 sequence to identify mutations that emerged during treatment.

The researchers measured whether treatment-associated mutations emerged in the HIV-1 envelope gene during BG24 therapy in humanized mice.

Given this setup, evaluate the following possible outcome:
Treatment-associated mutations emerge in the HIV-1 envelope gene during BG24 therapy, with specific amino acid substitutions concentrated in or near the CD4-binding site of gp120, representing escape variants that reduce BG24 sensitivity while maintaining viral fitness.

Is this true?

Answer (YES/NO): YES